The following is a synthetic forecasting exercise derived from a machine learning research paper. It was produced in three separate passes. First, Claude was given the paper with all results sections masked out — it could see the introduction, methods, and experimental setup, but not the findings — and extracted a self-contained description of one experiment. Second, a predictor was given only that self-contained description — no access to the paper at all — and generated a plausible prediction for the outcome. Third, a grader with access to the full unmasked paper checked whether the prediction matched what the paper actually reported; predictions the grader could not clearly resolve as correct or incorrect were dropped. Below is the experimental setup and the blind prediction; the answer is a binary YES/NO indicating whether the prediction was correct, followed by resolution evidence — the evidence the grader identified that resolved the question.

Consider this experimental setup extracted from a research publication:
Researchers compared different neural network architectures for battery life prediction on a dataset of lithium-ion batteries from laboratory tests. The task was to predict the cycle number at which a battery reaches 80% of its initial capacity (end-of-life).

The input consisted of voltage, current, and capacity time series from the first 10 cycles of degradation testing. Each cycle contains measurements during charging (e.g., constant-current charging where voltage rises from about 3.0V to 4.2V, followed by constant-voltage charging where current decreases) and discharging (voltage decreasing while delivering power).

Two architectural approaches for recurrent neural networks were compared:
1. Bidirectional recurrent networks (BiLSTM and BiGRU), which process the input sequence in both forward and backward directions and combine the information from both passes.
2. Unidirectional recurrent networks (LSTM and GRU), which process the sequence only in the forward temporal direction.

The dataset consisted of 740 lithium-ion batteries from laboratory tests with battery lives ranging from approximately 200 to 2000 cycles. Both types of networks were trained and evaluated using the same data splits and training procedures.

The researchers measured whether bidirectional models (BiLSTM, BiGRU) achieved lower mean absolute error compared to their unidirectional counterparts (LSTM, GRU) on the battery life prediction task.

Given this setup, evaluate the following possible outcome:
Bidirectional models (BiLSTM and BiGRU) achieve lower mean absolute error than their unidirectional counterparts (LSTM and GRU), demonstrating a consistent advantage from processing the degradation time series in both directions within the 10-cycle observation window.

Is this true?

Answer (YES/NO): NO